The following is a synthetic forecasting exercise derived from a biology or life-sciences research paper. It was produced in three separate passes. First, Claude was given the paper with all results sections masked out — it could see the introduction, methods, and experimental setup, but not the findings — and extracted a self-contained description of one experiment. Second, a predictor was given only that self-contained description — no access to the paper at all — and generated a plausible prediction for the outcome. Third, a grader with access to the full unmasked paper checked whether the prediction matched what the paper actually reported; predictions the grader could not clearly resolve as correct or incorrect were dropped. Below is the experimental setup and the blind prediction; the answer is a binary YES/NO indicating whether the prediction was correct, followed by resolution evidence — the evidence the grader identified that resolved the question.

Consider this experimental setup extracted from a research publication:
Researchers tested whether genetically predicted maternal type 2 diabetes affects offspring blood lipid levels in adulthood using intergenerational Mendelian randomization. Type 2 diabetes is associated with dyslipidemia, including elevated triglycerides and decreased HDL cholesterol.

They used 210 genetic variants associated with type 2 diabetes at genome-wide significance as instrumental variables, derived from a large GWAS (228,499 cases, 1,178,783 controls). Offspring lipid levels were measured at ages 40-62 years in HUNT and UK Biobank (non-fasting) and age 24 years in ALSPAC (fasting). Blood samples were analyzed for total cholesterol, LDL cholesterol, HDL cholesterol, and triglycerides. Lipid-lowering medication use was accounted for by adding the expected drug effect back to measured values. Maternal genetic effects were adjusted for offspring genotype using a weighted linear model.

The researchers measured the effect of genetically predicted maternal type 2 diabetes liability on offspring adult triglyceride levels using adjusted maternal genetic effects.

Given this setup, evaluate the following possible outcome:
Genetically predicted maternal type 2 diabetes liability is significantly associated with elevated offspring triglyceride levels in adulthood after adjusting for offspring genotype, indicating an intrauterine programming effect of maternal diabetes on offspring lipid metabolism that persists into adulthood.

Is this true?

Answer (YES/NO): NO